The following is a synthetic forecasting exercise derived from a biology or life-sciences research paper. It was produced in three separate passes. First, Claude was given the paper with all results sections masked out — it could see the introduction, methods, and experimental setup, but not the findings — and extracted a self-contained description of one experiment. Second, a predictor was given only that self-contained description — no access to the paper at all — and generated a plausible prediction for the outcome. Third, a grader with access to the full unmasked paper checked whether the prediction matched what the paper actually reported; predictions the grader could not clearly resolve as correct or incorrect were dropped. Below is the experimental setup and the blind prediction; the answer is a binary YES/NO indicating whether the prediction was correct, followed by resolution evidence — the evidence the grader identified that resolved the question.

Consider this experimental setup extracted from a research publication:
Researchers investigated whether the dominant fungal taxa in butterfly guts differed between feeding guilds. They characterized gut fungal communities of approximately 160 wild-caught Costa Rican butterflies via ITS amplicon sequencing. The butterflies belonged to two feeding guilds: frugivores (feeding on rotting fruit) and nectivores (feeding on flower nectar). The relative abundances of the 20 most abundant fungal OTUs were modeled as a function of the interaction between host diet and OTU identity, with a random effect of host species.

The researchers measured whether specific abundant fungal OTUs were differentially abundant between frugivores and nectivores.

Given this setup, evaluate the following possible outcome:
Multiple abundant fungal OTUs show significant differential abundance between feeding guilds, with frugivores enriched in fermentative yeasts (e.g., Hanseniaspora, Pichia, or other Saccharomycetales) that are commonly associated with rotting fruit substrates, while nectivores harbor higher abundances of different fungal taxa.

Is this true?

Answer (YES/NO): YES